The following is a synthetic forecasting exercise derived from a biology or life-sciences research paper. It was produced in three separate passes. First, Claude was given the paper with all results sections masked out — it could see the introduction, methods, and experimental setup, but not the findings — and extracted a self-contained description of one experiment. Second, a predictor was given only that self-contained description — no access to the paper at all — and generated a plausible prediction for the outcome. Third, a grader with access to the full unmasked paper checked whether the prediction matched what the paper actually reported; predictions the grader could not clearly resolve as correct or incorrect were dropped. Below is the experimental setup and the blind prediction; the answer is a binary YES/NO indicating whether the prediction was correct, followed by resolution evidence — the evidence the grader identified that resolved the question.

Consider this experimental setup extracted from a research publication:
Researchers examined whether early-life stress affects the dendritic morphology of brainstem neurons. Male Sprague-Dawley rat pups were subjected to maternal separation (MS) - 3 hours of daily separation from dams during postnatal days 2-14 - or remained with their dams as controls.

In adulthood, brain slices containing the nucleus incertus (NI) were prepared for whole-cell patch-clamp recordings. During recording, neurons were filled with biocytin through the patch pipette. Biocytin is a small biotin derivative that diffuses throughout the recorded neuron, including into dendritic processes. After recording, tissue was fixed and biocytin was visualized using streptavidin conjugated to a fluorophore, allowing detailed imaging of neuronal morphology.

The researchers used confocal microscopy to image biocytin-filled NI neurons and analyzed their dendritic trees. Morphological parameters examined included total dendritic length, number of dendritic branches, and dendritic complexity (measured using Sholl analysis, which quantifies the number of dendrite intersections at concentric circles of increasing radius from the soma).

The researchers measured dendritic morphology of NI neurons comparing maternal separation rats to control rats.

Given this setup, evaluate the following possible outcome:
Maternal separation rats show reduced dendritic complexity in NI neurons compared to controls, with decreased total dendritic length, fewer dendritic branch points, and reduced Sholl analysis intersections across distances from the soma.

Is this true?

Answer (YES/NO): NO